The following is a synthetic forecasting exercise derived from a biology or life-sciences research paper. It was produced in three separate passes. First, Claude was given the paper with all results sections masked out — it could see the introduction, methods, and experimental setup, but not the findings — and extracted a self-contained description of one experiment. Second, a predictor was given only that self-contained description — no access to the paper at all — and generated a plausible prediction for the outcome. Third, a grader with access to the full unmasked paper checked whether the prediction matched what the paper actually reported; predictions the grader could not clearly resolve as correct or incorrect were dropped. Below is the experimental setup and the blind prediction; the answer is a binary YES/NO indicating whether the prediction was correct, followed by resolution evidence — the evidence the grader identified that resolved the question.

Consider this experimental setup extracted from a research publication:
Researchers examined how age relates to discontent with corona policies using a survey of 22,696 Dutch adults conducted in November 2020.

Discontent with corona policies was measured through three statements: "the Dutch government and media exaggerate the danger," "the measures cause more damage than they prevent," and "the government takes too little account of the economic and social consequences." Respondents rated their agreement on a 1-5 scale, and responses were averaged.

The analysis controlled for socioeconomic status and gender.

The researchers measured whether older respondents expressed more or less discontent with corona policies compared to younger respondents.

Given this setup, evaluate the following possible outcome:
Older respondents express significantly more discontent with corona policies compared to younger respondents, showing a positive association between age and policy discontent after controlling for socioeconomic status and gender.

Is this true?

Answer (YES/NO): NO